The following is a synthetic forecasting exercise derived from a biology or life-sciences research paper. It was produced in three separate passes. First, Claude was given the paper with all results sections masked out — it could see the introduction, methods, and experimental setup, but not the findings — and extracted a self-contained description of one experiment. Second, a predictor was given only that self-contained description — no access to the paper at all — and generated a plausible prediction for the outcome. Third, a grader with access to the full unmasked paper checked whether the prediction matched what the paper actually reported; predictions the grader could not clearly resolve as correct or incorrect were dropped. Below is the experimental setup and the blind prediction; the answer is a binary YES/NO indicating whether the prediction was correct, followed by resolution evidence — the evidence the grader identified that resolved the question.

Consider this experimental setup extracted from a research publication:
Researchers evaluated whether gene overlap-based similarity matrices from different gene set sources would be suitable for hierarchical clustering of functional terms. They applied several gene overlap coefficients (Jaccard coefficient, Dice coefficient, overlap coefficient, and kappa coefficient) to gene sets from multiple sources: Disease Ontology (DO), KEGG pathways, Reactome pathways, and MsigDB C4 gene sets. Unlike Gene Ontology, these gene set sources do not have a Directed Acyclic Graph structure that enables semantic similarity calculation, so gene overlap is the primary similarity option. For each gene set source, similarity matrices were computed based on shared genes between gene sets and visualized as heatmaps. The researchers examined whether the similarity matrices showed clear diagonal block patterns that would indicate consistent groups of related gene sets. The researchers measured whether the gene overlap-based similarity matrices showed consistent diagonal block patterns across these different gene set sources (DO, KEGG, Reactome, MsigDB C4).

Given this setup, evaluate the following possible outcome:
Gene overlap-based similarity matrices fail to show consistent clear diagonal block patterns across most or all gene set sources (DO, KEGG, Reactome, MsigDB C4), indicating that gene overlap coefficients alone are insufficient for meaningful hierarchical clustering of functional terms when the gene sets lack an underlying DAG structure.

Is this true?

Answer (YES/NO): NO